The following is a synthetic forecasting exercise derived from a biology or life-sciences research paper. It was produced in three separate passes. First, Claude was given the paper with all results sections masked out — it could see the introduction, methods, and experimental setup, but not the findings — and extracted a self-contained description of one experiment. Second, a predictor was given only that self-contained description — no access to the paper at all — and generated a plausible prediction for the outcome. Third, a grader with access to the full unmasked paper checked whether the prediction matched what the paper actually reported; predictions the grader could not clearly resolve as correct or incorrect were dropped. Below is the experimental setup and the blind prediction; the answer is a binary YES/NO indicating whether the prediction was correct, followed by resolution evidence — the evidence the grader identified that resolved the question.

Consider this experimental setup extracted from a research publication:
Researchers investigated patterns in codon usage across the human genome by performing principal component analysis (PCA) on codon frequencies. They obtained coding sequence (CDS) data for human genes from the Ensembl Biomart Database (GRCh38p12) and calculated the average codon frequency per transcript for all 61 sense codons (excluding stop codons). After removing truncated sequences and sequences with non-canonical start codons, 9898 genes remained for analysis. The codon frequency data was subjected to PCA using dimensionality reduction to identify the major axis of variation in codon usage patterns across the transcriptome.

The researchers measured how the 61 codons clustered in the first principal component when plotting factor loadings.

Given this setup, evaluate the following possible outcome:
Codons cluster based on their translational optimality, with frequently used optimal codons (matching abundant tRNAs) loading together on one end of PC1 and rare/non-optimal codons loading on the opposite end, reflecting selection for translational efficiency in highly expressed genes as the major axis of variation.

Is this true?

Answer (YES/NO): NO